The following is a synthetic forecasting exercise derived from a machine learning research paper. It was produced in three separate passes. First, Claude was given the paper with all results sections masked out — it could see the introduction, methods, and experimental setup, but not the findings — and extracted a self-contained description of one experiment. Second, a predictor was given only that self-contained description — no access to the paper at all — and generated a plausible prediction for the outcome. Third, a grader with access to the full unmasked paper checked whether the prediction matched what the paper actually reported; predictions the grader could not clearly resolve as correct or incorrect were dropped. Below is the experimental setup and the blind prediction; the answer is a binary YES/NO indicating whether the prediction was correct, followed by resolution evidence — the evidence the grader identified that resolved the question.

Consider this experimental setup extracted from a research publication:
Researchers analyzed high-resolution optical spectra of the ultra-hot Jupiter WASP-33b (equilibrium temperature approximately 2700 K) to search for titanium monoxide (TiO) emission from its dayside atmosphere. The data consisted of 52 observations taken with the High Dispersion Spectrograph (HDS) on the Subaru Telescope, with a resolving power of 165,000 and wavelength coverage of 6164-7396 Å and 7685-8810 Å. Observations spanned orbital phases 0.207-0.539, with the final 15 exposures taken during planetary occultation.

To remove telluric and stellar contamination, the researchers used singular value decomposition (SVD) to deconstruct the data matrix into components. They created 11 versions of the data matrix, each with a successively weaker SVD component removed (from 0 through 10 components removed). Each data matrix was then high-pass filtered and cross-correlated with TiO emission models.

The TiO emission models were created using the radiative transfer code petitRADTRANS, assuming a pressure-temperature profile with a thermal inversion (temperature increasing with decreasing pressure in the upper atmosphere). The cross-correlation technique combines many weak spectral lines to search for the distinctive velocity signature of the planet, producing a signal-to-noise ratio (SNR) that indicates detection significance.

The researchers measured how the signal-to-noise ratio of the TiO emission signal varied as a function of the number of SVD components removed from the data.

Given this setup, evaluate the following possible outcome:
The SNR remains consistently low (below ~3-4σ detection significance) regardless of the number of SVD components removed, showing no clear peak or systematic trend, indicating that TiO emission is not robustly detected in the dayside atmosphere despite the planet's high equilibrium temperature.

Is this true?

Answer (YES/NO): NO